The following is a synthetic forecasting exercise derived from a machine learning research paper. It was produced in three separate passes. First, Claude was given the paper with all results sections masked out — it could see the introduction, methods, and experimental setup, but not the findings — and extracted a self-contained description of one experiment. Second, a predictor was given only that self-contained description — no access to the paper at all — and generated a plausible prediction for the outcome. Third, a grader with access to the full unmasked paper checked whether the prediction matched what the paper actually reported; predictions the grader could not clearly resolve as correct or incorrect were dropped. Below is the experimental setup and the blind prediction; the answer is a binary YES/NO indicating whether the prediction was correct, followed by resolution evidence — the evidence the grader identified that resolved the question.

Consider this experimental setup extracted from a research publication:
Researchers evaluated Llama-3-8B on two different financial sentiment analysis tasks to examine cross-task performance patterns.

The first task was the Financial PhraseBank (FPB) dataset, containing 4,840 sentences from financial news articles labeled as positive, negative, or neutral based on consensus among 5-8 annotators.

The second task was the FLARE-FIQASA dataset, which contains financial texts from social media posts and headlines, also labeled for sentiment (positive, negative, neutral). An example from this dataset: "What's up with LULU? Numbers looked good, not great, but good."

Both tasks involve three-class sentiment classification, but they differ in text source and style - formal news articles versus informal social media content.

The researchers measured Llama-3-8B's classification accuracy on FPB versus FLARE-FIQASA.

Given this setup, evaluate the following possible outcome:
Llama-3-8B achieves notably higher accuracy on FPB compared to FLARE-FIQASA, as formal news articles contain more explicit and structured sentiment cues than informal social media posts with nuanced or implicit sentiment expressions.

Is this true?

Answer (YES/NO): YES